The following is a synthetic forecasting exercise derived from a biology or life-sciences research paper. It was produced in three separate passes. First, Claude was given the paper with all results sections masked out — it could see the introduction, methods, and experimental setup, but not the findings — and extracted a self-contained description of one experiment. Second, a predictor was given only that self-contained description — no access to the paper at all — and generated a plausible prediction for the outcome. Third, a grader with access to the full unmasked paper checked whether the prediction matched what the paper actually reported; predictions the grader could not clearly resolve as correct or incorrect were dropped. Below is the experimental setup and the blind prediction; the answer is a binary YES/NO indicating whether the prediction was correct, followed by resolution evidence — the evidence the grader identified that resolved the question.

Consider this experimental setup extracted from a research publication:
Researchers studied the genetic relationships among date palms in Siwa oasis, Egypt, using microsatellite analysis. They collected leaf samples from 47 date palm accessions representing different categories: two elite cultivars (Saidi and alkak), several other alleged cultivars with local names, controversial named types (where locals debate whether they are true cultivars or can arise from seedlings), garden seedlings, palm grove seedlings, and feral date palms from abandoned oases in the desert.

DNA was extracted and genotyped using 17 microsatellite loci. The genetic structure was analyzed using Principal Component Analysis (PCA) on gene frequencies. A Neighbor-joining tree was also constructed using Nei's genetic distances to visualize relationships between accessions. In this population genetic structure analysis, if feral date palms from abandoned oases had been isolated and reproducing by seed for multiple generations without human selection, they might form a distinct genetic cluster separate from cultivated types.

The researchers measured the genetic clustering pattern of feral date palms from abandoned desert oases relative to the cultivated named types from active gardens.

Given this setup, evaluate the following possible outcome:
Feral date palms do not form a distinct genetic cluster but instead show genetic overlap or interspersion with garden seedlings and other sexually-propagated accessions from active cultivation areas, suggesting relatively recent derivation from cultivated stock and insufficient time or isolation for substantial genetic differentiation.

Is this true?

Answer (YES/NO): NO